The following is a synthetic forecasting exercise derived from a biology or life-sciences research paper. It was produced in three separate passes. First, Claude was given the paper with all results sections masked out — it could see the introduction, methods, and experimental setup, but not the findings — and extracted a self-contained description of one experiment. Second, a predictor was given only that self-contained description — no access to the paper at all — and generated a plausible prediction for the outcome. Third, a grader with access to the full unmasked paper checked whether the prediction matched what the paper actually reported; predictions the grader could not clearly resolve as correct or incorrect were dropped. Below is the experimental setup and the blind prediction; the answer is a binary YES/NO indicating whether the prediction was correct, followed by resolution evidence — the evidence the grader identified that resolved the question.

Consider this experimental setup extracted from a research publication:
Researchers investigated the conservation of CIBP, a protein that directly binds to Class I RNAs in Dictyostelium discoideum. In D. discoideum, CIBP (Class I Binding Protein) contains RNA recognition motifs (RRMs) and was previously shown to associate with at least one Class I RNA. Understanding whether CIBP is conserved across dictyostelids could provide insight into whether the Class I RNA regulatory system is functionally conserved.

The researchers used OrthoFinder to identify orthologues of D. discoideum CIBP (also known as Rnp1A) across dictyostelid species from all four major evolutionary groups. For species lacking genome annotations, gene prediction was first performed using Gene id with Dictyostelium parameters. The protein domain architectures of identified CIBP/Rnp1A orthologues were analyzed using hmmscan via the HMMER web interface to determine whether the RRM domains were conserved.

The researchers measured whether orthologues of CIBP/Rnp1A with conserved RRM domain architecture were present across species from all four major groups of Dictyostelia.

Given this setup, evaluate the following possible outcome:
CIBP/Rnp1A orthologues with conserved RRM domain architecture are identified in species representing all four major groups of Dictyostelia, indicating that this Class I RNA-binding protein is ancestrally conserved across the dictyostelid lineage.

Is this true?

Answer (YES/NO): YES